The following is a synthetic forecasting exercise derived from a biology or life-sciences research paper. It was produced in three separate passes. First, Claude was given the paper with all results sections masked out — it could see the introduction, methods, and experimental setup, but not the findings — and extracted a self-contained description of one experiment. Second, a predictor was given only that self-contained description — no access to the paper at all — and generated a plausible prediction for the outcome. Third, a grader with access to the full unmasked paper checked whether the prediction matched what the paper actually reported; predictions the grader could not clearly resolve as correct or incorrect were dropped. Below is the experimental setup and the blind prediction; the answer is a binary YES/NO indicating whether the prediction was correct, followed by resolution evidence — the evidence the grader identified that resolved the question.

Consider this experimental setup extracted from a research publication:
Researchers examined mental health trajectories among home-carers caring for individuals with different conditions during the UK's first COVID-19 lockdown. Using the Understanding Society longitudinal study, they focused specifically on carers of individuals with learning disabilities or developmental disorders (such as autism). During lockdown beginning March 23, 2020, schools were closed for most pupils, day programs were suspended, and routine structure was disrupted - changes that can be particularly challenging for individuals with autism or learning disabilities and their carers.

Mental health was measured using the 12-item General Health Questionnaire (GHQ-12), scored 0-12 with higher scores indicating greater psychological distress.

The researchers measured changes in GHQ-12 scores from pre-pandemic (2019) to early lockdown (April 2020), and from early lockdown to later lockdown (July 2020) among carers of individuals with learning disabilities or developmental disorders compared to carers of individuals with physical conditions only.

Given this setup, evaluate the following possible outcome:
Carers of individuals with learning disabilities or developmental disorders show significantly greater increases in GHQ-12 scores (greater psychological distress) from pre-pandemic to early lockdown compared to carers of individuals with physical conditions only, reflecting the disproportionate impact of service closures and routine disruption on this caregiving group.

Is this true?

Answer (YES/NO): YES